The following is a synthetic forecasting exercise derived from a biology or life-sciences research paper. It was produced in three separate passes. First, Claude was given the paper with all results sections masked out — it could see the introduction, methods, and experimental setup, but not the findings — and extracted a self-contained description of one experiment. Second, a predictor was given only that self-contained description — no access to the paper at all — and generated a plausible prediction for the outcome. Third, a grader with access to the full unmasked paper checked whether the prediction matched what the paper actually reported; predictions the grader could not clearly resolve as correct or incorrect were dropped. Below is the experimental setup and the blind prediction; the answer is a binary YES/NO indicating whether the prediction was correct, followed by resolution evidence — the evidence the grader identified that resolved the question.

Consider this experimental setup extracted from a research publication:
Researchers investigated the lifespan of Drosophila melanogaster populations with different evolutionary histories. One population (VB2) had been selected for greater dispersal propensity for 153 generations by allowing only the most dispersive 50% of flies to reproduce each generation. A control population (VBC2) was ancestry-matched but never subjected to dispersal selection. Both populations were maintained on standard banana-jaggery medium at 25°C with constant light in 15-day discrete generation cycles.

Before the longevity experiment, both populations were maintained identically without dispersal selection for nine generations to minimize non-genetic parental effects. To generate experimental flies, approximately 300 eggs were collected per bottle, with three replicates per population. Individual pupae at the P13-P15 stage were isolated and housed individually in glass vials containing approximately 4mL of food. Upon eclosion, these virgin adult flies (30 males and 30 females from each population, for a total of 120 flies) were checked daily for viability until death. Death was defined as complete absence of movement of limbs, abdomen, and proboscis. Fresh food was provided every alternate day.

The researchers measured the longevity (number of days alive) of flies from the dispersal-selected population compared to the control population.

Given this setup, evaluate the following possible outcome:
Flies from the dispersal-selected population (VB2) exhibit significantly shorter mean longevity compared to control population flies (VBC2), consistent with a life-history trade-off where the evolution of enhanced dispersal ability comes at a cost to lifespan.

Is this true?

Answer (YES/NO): YES